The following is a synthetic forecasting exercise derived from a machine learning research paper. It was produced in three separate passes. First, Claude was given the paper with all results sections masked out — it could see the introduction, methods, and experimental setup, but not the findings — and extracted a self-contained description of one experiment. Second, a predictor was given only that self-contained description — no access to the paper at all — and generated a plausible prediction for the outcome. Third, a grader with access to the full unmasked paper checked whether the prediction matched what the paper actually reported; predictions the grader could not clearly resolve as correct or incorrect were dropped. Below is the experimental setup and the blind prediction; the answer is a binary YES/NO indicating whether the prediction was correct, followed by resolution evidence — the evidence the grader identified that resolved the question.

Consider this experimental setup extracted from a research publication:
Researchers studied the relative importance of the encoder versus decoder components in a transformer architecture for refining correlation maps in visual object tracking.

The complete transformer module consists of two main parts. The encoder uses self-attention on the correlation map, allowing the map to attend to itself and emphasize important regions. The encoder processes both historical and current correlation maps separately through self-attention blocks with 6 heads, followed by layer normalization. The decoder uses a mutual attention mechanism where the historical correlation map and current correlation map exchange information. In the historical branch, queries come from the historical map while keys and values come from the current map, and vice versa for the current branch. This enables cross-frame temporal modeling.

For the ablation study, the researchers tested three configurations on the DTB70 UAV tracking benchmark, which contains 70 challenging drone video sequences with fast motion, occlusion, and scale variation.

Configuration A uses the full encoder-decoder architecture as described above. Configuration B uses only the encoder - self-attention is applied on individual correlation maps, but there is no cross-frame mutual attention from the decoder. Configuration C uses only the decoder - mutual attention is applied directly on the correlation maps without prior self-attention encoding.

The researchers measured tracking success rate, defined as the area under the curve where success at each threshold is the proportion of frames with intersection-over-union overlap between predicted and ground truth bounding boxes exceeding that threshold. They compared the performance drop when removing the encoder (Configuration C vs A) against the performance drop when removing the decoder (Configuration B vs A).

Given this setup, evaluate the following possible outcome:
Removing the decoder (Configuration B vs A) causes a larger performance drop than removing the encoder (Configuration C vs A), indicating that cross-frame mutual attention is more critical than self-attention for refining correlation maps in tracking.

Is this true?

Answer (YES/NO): NO